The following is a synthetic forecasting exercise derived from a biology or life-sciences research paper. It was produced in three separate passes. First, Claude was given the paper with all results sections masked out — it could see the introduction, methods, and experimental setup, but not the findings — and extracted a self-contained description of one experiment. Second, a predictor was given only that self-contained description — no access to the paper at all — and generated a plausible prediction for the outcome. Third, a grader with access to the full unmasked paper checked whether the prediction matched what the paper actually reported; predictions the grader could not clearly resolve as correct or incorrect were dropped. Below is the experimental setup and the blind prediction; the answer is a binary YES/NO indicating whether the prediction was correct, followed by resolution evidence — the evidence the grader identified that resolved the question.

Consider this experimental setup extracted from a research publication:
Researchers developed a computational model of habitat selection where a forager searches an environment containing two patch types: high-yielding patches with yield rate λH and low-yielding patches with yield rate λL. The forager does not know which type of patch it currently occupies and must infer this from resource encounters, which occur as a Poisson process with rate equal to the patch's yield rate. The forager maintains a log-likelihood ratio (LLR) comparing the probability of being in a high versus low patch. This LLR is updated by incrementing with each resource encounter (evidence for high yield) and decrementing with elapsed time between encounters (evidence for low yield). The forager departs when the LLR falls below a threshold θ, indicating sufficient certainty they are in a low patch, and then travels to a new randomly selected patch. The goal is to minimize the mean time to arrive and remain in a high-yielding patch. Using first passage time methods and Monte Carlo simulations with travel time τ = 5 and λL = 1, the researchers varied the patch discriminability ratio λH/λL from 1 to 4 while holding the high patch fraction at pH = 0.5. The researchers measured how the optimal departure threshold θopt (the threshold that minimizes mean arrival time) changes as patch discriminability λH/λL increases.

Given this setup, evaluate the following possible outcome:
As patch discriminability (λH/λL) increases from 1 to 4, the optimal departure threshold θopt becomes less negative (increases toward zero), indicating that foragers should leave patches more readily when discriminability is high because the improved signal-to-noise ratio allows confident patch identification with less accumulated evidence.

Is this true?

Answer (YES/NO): NO